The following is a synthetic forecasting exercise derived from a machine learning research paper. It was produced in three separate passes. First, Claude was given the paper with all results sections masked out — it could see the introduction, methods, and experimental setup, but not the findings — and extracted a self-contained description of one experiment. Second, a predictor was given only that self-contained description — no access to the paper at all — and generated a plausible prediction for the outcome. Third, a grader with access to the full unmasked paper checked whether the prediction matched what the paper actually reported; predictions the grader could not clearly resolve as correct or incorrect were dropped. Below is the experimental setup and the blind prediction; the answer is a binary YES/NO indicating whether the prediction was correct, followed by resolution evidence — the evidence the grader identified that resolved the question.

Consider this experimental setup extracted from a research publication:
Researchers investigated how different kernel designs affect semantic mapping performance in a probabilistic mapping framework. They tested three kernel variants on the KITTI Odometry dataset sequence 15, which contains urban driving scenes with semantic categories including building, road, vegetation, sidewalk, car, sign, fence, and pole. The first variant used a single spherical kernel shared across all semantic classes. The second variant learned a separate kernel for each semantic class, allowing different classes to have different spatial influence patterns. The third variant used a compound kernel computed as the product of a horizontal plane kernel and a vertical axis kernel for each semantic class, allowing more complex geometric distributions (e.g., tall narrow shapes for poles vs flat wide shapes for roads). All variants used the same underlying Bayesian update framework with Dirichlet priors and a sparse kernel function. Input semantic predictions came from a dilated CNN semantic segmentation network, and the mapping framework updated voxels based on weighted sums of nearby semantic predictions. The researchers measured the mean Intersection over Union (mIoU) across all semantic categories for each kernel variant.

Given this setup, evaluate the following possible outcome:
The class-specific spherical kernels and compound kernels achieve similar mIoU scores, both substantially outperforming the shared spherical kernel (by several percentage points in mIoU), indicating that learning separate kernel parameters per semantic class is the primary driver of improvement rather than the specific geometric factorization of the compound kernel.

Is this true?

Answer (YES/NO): NO